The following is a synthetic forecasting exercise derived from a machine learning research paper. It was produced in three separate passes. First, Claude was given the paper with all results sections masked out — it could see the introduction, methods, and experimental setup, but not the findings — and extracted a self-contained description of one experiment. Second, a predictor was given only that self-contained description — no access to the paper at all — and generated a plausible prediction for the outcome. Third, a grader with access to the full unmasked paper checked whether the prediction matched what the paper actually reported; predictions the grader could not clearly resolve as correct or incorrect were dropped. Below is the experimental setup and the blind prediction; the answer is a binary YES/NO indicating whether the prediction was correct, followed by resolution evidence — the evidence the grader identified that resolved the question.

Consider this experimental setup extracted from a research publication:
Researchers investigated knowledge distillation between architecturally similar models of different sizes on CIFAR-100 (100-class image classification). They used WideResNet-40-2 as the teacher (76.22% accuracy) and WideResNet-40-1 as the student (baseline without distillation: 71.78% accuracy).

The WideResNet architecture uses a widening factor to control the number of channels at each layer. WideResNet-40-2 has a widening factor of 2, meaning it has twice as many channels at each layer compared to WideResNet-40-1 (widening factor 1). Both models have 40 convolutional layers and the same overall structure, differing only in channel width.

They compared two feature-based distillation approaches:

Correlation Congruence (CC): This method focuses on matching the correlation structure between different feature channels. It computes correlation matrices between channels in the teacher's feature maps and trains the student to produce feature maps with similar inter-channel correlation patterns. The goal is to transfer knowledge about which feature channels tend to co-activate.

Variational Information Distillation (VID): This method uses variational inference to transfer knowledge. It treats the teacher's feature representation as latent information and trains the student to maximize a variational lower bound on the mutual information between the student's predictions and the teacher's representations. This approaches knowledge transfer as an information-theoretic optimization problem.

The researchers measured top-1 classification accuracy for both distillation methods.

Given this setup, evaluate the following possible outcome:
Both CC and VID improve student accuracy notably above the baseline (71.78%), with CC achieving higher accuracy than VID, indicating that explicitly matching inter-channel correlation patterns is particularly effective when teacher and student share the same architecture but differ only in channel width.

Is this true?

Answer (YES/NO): NO